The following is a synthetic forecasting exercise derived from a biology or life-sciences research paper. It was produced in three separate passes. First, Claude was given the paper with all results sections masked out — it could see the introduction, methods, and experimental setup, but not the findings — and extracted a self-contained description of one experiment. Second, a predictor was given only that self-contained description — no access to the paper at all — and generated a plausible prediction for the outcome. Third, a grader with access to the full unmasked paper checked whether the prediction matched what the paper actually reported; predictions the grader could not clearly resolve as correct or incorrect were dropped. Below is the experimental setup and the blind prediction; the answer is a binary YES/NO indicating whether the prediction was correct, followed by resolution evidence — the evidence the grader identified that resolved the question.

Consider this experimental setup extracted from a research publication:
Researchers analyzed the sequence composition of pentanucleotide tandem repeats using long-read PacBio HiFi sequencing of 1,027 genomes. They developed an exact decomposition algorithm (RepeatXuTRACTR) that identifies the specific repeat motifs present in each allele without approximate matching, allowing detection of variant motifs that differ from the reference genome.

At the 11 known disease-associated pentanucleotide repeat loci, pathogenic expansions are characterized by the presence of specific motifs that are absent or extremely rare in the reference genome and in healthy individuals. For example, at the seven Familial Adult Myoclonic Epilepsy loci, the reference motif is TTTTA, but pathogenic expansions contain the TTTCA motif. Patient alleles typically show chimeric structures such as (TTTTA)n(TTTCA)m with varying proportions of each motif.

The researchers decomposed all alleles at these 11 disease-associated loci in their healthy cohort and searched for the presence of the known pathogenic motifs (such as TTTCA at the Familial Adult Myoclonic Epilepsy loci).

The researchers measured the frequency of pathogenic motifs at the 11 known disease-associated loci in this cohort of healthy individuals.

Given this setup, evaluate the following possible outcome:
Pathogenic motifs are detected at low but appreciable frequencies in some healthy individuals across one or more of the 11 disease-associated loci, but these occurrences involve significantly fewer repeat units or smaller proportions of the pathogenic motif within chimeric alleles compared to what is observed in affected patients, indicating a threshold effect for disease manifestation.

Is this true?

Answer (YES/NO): NO